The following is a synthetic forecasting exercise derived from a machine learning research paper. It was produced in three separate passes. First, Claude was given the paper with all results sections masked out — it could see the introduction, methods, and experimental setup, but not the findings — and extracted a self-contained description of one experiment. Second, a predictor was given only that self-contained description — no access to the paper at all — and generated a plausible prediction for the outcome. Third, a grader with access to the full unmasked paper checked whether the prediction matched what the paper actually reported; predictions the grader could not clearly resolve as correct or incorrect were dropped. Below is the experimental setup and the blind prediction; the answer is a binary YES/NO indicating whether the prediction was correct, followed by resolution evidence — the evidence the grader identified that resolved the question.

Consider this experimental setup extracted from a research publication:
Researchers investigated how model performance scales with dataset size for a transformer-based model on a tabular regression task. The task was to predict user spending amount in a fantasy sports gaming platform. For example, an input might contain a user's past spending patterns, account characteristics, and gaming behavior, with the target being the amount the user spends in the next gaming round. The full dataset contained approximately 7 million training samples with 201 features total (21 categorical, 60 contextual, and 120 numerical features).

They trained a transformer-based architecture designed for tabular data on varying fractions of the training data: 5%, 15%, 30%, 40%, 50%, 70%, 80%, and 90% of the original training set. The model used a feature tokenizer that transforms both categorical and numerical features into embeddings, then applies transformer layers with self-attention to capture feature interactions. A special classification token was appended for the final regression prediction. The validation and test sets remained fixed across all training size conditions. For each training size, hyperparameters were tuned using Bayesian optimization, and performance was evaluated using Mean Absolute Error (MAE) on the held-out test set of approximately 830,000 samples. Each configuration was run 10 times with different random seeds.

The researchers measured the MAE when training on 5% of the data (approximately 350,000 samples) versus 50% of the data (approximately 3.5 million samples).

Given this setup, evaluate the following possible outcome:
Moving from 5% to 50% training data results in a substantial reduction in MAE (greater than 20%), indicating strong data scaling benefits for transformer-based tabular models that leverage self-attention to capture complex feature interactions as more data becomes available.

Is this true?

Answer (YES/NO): NO